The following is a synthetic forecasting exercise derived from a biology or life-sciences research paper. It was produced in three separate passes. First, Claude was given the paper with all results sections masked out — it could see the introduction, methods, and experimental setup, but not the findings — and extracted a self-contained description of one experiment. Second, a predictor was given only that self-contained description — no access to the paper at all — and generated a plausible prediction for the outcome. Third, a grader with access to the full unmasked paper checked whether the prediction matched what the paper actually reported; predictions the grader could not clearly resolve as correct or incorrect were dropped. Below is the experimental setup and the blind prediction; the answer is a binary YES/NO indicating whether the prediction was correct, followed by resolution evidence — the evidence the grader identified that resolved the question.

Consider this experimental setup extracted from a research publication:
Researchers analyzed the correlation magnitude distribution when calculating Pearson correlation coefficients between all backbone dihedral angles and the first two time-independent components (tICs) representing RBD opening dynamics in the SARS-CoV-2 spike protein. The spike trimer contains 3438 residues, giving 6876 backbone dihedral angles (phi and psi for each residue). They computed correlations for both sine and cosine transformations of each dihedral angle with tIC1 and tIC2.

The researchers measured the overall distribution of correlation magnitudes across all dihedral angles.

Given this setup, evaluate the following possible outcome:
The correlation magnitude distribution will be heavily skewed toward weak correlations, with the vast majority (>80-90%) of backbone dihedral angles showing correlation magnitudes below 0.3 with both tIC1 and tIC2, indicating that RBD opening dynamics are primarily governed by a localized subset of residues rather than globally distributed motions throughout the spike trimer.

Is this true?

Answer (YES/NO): YES